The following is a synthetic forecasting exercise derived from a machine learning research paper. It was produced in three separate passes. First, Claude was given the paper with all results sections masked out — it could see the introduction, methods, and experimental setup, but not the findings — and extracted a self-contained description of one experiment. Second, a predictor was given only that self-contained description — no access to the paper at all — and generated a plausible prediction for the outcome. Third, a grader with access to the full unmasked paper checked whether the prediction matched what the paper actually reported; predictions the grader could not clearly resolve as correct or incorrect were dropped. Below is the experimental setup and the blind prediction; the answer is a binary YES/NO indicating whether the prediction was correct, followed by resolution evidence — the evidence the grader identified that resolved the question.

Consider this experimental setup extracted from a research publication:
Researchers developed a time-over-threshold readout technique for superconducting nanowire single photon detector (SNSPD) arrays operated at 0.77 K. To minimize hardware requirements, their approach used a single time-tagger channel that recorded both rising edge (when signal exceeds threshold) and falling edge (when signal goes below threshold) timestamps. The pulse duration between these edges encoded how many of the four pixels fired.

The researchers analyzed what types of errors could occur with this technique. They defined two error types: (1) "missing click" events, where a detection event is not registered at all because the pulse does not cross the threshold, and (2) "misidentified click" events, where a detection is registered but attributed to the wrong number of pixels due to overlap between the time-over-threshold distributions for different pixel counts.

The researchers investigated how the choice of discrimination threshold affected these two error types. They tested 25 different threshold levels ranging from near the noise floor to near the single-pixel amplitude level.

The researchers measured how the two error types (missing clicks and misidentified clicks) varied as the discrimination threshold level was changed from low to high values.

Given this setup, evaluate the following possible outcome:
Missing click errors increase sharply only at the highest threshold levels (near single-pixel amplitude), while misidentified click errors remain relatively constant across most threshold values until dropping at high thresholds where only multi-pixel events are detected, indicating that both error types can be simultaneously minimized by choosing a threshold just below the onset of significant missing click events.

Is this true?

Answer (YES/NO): NO